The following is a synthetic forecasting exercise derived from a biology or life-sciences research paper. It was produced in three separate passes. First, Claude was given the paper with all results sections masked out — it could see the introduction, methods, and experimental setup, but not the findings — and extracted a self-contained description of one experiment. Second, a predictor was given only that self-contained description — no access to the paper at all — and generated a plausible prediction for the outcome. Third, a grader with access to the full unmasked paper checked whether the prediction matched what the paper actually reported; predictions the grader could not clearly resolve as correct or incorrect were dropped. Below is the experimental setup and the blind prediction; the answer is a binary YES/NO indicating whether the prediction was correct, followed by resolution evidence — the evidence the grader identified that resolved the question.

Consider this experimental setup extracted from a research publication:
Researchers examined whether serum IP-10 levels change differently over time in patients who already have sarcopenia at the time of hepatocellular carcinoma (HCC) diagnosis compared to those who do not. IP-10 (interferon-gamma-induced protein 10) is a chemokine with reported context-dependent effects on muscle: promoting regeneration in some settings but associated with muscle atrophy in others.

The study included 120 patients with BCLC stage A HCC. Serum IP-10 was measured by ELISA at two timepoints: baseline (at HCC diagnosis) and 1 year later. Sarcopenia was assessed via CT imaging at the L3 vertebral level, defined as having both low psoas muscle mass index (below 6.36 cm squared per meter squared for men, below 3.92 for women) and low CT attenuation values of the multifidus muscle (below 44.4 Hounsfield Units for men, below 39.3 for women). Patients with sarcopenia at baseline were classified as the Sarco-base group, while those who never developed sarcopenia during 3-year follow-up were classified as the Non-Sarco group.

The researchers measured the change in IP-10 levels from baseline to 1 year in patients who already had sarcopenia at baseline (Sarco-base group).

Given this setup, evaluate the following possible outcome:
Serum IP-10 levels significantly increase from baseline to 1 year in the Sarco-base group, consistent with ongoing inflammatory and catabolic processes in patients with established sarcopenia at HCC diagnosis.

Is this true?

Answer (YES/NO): NO